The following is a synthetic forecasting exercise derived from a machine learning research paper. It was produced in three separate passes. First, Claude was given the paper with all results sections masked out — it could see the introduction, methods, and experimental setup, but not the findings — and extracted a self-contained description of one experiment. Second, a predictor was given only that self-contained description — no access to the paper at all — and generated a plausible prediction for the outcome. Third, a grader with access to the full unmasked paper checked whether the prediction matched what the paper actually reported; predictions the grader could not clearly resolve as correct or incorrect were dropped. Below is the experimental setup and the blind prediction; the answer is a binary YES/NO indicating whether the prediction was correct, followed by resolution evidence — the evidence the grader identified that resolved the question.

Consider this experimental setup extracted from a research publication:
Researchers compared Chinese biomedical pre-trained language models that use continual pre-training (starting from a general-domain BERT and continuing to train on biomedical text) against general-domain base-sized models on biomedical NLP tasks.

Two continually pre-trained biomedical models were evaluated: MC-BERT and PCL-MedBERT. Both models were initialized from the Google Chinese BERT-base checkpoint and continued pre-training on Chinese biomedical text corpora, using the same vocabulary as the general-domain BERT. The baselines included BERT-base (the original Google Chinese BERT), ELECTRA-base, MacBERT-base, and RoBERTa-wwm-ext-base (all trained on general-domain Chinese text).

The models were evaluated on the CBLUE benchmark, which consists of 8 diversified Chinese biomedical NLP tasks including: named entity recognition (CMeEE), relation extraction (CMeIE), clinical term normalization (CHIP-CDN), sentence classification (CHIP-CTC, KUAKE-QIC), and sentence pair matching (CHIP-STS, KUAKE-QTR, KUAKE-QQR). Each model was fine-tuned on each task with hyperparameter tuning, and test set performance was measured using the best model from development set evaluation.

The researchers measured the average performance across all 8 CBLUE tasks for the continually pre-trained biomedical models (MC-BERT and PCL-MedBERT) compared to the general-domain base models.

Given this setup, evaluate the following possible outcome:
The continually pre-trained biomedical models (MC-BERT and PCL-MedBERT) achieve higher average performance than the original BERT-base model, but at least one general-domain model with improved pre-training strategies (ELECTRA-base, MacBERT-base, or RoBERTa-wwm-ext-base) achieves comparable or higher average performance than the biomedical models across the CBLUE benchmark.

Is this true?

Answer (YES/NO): YES